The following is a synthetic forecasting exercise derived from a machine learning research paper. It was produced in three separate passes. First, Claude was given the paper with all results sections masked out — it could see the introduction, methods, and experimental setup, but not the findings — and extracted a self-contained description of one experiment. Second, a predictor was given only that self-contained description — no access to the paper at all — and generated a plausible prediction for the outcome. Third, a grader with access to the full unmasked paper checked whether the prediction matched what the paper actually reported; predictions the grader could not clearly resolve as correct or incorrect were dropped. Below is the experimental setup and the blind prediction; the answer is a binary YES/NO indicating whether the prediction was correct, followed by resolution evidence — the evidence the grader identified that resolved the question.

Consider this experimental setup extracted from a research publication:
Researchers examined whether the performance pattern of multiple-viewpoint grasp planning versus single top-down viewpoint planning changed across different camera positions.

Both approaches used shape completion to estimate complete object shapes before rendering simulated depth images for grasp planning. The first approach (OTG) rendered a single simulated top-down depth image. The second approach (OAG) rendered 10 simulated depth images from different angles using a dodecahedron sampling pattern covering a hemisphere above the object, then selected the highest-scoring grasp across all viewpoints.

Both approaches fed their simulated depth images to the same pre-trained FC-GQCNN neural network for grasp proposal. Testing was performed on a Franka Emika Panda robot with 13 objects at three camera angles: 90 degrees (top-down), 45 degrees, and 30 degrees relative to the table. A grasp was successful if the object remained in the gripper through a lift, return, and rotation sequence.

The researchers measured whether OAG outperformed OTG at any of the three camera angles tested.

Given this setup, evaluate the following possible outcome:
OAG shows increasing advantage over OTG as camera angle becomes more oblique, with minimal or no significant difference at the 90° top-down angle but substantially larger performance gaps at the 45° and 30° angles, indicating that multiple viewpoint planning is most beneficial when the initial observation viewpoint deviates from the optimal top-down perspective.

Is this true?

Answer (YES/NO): NO